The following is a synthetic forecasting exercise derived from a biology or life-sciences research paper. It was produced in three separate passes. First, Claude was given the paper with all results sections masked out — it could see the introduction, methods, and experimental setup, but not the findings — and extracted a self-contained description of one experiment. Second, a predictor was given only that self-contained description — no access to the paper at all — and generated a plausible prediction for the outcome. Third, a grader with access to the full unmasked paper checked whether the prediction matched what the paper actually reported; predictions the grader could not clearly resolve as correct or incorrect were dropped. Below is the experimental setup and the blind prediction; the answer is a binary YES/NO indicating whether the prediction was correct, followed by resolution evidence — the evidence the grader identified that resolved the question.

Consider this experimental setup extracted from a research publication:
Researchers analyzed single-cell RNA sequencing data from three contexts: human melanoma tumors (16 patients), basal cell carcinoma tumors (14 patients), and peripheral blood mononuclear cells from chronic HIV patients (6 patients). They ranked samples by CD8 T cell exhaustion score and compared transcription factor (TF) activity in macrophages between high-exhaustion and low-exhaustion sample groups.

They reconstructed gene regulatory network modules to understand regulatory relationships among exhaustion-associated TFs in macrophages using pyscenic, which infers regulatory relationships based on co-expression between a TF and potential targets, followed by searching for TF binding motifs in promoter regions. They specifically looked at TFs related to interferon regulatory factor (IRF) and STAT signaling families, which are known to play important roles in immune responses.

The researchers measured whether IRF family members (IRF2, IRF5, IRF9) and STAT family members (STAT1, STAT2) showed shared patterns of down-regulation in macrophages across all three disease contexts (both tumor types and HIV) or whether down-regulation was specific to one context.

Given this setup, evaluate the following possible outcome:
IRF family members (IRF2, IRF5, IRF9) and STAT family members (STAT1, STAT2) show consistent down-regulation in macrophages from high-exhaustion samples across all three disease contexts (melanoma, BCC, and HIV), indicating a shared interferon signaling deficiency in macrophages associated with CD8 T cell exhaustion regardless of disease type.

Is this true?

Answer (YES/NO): NO